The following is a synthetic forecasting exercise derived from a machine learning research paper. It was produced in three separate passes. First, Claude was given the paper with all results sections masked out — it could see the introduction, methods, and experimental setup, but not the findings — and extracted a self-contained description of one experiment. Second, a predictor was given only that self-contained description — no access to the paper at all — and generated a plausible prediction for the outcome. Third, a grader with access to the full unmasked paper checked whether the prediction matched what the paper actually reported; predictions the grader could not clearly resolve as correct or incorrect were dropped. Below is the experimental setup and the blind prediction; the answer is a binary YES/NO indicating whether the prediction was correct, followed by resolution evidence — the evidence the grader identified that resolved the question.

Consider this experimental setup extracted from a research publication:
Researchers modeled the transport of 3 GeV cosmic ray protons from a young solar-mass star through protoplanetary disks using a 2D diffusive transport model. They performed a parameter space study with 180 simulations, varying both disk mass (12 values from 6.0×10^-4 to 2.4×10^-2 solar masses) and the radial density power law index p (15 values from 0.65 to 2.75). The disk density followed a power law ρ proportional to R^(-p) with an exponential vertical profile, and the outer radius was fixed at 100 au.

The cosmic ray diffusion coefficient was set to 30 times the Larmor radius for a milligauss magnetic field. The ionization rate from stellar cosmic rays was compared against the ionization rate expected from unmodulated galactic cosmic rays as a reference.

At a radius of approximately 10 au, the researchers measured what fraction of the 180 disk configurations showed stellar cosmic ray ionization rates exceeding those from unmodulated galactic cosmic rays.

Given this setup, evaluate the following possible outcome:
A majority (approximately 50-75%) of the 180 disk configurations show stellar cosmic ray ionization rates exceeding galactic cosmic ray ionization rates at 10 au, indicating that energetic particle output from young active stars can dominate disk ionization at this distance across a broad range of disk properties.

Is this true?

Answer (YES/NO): NO